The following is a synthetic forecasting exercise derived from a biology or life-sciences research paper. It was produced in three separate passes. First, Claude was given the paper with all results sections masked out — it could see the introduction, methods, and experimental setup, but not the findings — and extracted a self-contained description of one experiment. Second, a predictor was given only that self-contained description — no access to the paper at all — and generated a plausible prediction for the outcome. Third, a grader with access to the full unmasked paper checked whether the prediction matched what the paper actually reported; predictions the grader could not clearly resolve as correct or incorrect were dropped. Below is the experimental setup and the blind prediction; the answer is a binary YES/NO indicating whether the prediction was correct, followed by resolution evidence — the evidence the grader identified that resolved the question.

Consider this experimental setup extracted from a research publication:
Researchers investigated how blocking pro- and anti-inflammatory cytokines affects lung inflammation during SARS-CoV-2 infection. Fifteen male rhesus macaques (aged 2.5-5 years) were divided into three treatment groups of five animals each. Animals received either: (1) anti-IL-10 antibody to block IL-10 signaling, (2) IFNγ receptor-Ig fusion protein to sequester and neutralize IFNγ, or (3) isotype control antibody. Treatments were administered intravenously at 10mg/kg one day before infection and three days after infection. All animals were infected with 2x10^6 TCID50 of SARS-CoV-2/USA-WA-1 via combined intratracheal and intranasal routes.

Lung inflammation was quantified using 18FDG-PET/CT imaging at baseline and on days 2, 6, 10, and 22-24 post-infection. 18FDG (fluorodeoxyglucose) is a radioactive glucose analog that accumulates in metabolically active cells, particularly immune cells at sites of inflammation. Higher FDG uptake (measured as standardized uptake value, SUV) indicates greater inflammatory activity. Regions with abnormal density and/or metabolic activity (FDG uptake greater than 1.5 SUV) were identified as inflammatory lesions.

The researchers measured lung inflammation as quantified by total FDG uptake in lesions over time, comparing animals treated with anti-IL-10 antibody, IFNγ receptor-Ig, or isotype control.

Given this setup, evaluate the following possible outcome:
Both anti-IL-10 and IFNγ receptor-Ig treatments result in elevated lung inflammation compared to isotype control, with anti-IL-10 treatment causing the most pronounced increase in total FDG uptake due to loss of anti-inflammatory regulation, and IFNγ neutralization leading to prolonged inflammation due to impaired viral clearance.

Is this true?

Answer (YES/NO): NO